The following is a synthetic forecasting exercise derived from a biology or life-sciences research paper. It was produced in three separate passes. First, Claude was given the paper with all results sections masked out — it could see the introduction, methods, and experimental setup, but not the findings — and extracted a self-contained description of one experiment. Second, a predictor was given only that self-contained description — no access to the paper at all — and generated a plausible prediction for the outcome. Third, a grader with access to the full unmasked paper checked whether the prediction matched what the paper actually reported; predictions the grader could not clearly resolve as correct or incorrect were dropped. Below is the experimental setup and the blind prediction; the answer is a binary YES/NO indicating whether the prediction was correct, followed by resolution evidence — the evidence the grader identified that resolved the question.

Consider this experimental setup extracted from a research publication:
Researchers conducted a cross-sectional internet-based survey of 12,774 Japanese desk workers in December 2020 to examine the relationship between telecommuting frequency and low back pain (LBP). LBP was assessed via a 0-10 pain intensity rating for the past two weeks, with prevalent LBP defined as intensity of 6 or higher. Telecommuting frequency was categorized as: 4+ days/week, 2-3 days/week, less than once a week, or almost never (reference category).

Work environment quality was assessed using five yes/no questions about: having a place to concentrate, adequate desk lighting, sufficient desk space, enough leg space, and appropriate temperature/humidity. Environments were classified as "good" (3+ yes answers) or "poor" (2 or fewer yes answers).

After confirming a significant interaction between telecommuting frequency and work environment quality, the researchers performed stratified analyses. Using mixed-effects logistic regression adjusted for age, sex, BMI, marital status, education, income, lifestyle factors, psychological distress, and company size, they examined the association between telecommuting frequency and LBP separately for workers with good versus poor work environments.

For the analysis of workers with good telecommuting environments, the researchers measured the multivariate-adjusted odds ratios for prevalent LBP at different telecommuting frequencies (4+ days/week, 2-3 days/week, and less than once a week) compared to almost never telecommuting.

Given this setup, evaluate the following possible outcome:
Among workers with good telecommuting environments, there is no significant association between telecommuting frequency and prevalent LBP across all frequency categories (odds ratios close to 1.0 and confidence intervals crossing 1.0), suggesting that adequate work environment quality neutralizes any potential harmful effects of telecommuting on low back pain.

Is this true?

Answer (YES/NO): YES